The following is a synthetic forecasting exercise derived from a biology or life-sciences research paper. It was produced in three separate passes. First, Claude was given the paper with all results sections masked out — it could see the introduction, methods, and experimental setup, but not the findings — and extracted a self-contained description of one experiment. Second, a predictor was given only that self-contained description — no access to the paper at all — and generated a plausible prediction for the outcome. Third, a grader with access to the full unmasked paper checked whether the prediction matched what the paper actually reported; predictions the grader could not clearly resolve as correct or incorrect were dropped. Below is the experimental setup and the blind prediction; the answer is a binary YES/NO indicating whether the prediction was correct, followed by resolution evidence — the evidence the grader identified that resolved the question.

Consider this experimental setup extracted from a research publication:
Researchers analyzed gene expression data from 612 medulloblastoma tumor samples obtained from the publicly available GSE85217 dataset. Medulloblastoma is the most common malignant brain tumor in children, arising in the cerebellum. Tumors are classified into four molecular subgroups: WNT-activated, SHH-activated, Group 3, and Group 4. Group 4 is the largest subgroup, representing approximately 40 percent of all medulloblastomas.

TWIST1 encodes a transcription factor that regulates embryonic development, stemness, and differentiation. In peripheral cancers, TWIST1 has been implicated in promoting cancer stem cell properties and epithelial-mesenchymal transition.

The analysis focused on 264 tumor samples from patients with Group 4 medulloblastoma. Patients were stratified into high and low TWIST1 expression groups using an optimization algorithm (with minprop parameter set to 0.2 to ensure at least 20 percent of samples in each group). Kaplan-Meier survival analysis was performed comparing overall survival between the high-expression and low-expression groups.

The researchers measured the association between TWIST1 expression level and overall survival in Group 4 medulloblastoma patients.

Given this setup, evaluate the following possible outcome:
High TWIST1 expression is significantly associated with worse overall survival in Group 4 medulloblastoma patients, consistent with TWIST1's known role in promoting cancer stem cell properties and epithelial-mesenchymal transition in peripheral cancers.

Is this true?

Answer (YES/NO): YES